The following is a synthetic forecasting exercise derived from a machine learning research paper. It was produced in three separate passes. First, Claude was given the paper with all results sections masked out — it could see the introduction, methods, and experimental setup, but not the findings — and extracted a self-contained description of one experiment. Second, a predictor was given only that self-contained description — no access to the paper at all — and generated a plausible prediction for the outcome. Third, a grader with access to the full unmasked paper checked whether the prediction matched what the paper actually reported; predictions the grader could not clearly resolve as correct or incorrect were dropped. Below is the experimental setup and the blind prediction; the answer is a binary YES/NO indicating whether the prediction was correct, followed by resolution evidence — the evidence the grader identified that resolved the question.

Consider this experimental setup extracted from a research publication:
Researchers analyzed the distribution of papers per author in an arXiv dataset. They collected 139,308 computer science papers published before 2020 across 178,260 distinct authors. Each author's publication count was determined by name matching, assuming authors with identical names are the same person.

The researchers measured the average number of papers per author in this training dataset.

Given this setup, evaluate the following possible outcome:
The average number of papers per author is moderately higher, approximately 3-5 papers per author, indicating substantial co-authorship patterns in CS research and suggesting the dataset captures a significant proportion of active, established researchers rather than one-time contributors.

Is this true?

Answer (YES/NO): NO